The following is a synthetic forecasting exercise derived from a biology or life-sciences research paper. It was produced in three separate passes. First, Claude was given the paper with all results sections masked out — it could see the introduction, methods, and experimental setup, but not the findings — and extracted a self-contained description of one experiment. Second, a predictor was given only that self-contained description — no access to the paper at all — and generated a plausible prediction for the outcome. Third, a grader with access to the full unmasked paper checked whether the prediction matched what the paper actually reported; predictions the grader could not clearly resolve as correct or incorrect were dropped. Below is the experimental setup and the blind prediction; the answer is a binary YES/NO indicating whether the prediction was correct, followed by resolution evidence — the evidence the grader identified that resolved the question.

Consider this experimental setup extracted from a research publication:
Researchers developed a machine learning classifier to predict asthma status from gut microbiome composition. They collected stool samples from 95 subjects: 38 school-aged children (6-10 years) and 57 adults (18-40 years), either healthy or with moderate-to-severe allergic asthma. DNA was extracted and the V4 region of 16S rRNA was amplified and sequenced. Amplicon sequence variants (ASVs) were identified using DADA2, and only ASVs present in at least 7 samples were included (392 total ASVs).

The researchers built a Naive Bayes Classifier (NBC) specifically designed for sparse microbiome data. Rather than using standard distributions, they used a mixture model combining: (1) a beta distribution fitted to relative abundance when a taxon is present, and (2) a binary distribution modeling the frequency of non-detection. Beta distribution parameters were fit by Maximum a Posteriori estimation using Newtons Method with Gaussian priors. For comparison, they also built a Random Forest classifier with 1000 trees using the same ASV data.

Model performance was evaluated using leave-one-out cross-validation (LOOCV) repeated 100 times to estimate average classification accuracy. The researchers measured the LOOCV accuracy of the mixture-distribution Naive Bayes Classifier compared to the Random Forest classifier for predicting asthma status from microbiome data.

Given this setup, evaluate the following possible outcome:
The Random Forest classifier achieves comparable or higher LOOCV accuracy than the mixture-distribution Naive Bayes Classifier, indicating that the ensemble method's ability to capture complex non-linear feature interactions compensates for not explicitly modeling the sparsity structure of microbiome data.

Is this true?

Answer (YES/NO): YES